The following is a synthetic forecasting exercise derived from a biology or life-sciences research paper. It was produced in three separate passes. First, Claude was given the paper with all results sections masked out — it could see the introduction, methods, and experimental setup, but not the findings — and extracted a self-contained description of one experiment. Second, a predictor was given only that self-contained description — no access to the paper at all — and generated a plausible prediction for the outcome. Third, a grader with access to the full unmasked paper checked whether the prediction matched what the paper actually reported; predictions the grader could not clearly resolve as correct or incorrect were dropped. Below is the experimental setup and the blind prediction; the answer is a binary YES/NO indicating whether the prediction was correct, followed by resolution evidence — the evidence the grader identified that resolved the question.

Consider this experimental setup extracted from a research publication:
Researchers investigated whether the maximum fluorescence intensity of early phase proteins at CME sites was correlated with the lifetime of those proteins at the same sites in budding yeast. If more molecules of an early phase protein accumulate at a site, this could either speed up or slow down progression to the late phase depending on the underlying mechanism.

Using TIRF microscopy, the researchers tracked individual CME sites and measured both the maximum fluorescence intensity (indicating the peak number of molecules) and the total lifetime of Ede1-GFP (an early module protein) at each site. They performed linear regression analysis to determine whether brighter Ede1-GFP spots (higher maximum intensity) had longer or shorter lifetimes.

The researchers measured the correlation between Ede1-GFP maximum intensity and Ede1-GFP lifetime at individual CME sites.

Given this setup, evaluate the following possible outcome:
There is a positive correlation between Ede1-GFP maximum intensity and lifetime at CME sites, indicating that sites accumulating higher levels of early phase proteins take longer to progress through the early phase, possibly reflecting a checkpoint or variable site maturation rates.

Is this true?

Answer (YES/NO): NO